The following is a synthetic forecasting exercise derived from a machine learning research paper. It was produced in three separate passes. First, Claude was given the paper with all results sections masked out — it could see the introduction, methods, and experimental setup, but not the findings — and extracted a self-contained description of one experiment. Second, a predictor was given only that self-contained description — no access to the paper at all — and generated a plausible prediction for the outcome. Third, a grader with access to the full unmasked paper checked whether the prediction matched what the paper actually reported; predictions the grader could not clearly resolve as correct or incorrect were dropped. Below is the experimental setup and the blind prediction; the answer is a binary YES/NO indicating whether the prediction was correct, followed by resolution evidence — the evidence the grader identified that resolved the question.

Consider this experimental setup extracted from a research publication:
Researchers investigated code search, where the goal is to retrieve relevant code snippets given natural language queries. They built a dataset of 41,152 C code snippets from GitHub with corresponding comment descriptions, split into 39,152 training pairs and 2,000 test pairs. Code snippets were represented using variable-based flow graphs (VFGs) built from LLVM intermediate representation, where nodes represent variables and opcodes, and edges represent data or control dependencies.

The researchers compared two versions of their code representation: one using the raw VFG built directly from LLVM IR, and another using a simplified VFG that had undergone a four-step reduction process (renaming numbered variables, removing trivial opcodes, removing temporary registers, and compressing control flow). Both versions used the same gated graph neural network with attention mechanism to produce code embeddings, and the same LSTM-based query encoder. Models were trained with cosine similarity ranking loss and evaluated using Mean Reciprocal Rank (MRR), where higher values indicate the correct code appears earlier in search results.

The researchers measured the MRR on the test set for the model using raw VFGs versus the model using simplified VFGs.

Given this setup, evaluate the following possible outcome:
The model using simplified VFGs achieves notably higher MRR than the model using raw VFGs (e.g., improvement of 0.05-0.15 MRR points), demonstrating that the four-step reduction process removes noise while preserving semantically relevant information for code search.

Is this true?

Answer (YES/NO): YES